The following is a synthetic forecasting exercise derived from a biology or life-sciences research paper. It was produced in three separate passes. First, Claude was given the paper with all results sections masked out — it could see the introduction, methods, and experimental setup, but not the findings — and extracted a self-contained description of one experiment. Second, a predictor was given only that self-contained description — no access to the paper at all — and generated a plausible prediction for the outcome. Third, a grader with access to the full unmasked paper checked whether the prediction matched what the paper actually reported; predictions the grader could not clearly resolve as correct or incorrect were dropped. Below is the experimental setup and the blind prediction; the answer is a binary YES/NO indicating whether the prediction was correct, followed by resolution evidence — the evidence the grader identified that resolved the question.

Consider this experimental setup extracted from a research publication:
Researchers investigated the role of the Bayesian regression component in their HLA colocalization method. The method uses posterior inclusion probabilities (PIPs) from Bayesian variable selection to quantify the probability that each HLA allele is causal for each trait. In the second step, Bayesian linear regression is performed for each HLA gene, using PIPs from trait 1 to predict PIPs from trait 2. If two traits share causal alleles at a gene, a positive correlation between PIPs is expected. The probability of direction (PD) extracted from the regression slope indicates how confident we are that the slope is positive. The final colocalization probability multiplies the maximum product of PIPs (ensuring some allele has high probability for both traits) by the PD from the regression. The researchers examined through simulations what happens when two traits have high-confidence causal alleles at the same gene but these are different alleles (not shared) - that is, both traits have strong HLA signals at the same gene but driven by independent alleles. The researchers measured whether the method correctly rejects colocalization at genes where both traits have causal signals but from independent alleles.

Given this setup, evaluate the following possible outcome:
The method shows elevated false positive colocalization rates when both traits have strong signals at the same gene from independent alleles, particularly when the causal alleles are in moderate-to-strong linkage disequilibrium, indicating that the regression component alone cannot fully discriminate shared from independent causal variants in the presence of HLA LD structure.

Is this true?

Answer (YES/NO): NO